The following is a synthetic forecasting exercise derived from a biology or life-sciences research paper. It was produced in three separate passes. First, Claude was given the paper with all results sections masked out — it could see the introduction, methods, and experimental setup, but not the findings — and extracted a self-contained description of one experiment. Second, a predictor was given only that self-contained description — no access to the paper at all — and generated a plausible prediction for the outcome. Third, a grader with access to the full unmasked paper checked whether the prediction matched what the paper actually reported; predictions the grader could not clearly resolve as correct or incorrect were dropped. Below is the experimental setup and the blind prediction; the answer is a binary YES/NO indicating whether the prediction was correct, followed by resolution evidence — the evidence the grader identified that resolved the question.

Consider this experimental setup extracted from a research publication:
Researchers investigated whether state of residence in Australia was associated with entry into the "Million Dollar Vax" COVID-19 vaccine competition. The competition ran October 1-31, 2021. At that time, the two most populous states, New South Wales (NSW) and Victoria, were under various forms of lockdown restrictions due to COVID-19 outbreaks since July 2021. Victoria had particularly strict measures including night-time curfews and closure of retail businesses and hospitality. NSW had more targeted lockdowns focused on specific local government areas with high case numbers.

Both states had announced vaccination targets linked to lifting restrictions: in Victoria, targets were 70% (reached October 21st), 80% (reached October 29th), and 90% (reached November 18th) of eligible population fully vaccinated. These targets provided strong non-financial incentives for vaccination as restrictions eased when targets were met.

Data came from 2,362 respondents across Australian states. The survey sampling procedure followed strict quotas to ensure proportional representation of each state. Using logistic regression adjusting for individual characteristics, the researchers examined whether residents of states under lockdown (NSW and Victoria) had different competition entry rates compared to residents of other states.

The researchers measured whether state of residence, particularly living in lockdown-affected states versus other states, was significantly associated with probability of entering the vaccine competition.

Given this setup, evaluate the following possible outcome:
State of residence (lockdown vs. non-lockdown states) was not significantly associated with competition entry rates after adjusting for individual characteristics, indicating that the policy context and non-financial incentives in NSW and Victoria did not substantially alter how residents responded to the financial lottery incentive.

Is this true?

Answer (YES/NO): NO